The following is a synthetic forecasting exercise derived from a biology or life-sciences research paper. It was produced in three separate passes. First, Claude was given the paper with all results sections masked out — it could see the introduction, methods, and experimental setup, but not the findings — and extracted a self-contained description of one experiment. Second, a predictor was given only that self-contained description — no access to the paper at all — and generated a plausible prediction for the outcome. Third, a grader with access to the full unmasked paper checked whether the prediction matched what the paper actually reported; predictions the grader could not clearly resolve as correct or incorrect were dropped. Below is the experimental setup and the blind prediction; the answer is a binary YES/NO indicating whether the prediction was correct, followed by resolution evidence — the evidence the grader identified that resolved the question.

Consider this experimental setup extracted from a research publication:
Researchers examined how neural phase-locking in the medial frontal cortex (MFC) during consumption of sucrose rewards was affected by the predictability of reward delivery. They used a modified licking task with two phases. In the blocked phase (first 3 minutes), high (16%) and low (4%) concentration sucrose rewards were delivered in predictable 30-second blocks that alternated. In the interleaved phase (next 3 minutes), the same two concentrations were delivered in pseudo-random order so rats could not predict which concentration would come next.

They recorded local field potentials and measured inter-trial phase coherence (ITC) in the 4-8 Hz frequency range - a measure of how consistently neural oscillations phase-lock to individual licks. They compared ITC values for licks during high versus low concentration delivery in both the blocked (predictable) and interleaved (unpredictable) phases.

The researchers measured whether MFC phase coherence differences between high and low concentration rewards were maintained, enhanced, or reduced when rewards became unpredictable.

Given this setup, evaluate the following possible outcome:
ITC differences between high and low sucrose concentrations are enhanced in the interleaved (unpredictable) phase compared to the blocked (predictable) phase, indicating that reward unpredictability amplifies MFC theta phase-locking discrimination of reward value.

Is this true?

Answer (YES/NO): NO